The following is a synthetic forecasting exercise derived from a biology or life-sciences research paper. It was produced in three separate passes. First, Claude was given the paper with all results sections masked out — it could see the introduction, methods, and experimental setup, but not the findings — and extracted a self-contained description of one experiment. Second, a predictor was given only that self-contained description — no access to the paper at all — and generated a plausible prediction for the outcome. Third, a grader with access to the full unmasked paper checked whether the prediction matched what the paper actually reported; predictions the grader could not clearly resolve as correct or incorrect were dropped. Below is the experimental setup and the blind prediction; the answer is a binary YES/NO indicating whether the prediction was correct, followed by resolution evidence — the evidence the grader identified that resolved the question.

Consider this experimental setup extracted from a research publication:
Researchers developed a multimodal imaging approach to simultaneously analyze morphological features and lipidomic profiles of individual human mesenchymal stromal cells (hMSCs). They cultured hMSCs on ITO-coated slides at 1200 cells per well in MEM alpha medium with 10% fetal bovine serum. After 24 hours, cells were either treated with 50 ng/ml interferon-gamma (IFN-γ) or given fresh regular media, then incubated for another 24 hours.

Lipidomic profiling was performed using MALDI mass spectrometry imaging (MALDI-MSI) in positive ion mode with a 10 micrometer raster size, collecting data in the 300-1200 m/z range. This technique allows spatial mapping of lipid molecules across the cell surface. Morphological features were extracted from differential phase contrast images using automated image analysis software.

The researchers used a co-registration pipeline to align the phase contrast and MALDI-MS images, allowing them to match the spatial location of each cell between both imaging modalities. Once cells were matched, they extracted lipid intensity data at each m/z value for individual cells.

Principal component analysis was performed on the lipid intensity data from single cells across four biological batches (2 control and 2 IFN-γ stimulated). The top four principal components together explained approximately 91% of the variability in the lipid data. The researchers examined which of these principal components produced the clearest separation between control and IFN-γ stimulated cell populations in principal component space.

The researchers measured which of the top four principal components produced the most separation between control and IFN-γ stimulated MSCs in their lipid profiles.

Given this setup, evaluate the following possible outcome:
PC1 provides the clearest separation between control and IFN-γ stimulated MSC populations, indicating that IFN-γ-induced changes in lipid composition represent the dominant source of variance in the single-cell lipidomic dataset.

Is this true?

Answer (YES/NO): NO